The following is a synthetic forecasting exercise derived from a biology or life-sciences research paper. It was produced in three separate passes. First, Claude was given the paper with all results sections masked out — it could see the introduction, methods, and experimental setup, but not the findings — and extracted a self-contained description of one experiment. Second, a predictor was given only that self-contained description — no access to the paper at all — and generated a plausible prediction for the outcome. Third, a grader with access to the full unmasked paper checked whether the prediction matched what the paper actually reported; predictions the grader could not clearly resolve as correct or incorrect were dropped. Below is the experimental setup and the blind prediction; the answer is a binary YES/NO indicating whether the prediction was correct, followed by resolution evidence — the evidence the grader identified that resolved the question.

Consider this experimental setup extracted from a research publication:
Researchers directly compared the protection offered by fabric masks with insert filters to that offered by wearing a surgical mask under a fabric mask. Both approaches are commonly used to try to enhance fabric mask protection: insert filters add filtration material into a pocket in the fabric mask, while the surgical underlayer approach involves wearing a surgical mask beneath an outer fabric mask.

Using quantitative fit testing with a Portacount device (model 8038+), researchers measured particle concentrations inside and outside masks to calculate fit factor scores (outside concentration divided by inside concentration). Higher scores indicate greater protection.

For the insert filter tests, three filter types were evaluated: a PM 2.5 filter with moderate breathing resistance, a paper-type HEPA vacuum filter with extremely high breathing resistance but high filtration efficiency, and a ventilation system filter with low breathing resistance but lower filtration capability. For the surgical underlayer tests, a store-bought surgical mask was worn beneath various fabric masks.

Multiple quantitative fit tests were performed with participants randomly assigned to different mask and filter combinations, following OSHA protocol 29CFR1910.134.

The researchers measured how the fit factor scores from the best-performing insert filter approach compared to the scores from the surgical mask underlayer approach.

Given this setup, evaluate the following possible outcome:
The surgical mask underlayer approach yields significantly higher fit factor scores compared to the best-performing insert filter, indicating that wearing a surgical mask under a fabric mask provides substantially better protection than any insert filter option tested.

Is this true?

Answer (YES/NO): YES